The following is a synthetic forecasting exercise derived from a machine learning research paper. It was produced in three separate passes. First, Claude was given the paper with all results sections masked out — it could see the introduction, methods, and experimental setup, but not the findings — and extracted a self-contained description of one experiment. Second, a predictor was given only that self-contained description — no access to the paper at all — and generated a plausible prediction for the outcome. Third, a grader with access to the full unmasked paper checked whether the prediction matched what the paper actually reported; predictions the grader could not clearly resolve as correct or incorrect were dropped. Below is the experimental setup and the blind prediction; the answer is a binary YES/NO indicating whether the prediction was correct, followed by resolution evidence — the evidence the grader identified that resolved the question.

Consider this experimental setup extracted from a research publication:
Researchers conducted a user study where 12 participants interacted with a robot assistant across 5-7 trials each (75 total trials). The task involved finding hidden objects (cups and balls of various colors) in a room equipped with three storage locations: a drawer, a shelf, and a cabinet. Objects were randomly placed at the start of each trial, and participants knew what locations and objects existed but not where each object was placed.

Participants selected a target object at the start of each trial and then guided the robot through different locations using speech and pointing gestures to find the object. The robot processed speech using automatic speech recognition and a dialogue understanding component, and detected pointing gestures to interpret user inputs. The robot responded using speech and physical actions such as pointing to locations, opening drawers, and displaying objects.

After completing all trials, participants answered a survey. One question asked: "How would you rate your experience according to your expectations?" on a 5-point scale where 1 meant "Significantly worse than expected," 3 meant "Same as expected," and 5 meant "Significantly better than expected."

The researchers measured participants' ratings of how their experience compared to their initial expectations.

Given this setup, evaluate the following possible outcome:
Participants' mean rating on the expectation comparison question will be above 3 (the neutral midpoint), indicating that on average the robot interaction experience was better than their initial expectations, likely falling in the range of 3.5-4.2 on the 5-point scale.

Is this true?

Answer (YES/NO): NO